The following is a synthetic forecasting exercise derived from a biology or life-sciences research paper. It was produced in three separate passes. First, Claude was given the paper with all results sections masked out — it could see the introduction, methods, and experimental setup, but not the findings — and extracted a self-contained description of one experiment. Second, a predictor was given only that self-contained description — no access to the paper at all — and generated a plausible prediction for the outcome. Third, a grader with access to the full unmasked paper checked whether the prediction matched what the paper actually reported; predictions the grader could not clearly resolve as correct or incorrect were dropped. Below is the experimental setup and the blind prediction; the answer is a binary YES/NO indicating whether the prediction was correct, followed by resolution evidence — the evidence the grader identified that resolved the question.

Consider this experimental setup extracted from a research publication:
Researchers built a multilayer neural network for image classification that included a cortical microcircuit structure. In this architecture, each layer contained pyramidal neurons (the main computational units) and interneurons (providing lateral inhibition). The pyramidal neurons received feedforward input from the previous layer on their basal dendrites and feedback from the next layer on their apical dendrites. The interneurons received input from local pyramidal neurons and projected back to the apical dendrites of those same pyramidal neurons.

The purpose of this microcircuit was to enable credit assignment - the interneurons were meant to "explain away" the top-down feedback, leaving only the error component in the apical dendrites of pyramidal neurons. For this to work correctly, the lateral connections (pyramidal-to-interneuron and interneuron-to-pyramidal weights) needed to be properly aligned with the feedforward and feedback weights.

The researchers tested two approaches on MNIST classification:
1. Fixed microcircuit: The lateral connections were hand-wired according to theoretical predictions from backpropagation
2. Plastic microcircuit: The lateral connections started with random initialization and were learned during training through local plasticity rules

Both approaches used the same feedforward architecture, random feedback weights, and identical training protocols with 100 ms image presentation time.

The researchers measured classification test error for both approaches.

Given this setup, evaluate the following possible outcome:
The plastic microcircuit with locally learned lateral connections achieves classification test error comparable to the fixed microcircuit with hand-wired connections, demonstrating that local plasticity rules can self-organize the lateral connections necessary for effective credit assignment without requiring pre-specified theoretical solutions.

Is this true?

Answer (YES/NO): YES